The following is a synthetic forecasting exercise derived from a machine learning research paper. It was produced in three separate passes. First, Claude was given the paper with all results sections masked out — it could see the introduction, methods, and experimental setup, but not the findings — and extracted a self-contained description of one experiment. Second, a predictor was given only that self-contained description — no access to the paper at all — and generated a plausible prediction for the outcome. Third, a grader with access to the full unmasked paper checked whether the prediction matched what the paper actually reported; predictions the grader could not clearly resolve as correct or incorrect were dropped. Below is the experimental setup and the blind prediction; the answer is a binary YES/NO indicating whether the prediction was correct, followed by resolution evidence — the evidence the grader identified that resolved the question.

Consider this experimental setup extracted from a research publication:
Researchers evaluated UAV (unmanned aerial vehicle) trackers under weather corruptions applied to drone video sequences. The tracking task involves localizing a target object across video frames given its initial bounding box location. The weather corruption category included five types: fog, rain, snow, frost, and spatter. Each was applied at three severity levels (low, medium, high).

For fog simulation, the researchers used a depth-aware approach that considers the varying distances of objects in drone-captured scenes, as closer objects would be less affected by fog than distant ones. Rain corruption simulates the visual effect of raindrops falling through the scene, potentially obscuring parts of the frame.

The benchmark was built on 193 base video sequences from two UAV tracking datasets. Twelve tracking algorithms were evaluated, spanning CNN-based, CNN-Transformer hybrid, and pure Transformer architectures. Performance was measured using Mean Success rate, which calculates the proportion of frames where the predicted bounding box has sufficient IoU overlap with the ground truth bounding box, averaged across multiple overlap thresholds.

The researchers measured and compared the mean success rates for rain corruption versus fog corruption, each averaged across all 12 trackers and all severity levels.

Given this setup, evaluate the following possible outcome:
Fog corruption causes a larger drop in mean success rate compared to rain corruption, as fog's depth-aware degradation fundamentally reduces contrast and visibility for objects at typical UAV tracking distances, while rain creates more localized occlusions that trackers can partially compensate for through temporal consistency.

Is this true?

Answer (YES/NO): YES